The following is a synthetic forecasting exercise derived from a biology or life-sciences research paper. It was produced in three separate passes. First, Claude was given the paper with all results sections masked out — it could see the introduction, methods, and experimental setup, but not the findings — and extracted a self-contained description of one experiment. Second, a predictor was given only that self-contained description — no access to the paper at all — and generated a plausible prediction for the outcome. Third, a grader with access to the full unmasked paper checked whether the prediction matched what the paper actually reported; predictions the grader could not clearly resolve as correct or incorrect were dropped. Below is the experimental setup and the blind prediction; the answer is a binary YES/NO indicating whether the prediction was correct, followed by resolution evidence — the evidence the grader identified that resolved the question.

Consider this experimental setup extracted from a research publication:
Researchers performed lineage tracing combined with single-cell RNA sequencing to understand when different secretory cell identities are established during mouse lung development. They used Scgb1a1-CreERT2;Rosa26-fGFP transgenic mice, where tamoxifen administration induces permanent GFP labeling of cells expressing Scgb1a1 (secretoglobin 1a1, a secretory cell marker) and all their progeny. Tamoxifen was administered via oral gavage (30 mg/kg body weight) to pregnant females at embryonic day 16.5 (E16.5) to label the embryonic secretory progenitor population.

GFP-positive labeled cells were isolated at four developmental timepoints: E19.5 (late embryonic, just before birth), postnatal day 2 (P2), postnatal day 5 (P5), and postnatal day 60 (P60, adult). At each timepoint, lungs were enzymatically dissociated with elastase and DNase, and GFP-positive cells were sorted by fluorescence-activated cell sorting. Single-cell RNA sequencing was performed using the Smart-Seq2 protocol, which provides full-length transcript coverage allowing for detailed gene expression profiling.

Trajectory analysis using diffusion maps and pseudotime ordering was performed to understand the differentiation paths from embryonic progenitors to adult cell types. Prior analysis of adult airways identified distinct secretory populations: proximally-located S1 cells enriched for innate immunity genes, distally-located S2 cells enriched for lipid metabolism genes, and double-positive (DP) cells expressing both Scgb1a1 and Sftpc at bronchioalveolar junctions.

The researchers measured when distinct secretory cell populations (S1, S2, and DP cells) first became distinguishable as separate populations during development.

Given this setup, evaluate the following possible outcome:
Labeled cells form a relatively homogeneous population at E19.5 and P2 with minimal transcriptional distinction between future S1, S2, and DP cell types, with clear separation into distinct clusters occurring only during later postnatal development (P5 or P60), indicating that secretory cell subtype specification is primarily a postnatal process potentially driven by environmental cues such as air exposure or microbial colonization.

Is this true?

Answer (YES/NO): NO